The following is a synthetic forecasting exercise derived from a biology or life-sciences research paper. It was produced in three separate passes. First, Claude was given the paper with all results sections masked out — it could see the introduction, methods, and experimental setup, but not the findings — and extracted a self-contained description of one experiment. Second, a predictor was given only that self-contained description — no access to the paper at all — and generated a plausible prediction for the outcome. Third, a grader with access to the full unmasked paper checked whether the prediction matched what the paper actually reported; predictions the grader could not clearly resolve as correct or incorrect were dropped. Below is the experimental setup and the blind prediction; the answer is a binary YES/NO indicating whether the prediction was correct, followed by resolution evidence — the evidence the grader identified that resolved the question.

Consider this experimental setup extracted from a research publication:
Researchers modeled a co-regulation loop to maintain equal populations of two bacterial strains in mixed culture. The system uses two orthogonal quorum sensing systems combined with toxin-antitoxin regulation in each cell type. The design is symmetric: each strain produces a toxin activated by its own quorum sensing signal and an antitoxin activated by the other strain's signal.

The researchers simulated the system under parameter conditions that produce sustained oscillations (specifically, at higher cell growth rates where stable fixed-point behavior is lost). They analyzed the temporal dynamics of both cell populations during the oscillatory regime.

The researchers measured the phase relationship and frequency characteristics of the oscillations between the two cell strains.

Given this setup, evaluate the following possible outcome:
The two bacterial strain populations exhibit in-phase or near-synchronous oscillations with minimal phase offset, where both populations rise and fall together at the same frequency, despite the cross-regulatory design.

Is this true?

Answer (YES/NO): NO